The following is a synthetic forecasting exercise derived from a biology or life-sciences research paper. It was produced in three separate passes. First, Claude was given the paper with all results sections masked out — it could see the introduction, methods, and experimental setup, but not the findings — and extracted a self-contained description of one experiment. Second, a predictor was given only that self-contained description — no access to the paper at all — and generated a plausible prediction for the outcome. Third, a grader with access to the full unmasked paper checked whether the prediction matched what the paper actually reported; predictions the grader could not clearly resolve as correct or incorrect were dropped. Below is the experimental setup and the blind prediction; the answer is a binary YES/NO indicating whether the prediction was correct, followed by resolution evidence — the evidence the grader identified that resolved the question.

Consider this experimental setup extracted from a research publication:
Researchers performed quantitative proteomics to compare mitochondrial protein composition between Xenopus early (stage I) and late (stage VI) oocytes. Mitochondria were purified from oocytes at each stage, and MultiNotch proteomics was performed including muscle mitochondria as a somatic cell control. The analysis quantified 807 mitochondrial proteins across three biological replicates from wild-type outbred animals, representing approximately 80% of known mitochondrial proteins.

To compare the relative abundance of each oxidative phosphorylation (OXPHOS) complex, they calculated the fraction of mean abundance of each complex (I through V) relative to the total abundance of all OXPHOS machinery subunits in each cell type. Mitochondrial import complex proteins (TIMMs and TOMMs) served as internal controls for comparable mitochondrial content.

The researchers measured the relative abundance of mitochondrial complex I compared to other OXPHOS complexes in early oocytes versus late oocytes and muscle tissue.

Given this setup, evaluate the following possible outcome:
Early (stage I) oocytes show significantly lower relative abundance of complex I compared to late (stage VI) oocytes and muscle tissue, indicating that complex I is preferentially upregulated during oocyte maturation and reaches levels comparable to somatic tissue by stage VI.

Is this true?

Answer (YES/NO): YES